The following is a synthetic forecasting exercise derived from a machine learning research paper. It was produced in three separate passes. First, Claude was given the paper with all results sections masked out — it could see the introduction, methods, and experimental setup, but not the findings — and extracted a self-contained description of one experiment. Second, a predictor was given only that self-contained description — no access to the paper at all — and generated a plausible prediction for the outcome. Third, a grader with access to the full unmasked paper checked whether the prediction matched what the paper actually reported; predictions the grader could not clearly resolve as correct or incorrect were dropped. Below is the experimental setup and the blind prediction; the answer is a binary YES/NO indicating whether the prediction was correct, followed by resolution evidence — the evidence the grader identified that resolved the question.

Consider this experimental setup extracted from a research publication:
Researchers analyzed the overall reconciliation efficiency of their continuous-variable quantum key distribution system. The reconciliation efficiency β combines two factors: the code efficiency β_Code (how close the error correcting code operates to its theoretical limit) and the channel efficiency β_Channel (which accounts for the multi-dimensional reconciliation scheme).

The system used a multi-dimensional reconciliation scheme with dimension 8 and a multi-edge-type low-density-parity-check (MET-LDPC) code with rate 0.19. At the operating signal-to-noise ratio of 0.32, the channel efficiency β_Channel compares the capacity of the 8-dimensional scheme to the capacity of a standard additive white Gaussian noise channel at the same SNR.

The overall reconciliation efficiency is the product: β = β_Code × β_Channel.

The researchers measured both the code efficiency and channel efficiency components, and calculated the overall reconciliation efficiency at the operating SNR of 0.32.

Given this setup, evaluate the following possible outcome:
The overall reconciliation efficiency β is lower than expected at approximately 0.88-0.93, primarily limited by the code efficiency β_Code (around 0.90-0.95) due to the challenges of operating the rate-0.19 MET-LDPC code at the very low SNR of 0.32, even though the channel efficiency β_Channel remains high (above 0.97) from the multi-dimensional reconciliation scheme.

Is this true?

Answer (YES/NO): YES